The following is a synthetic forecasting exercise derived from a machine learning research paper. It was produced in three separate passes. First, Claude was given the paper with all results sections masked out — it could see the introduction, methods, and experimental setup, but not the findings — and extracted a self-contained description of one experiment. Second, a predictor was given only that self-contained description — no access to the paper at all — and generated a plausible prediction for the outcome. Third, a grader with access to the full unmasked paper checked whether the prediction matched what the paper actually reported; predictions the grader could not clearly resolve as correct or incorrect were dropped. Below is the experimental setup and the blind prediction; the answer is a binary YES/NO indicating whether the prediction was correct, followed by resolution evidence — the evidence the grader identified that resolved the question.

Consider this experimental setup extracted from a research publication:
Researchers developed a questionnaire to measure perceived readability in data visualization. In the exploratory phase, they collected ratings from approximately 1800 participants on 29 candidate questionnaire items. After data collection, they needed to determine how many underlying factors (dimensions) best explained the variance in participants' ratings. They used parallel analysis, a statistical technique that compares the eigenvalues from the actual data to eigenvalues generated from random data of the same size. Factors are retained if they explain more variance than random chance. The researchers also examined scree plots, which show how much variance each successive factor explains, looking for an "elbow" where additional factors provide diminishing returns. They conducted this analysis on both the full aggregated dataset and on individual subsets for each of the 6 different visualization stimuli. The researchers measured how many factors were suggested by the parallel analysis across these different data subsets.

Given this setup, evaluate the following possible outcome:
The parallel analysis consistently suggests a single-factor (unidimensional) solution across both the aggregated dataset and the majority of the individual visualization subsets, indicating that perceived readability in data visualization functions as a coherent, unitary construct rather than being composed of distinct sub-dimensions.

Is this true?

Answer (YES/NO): NO